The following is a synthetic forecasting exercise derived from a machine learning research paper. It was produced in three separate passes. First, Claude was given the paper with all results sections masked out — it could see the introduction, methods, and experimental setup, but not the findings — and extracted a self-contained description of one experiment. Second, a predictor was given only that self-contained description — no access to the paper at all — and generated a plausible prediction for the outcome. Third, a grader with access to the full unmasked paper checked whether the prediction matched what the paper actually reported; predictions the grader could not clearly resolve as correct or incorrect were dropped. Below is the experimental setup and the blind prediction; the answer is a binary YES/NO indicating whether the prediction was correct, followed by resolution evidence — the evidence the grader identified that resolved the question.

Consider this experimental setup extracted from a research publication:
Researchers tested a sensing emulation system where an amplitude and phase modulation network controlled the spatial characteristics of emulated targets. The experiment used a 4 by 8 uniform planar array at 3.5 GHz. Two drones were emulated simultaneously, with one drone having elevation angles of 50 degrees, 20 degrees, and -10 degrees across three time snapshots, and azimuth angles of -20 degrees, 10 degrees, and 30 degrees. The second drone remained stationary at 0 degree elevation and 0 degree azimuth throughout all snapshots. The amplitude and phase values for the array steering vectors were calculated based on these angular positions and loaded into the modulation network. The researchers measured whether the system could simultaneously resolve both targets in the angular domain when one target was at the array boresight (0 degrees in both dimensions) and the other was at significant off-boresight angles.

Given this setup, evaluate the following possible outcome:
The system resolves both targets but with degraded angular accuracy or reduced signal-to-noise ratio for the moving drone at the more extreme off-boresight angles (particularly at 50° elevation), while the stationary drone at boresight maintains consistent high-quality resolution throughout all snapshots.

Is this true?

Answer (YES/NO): NO